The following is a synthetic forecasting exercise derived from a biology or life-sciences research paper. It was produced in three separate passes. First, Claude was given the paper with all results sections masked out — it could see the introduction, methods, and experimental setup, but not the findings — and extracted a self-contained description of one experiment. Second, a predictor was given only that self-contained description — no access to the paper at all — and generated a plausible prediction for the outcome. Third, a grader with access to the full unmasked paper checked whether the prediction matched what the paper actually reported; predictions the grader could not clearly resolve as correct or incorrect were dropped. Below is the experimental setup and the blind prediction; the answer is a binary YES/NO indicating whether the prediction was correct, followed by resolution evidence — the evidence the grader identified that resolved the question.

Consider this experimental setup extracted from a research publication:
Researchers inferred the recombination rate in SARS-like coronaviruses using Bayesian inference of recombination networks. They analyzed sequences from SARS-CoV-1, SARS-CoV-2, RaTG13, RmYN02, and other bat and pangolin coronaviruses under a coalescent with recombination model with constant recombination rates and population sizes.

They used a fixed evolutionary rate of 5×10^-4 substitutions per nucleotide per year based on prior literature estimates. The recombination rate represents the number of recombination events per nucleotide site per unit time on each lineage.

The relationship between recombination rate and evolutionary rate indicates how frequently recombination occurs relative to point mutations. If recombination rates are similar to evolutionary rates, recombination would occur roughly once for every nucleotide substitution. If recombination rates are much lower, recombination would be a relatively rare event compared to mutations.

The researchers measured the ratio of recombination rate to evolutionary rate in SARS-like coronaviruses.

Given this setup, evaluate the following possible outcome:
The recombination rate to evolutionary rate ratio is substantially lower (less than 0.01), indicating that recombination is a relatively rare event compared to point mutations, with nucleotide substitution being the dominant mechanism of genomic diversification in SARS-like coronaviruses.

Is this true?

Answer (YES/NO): YES